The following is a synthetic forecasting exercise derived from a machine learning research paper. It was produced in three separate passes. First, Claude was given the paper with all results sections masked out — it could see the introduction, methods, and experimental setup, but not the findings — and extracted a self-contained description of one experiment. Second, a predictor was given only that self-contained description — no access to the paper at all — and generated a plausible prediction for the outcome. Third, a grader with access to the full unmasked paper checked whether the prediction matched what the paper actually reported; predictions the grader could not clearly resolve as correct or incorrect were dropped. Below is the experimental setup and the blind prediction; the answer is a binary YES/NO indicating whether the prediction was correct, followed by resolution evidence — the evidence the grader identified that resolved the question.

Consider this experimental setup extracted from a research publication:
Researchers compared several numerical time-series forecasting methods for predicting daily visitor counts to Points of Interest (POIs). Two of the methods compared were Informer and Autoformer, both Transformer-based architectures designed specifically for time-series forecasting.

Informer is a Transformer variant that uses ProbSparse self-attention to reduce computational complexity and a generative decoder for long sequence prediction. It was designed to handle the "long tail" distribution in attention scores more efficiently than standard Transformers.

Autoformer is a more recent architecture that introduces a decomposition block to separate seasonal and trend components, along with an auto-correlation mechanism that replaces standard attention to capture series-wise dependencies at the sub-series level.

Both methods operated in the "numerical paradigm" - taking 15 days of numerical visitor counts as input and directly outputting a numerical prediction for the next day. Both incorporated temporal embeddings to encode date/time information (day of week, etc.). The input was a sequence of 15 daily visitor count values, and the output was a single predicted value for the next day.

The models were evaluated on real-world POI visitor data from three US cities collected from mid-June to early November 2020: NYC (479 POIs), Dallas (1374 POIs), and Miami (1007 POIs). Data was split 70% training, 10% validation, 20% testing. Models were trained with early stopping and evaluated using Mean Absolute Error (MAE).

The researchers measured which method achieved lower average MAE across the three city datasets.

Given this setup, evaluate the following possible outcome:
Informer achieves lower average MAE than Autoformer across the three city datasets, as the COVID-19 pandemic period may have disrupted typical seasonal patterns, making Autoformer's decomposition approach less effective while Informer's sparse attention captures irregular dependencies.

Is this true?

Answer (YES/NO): YES